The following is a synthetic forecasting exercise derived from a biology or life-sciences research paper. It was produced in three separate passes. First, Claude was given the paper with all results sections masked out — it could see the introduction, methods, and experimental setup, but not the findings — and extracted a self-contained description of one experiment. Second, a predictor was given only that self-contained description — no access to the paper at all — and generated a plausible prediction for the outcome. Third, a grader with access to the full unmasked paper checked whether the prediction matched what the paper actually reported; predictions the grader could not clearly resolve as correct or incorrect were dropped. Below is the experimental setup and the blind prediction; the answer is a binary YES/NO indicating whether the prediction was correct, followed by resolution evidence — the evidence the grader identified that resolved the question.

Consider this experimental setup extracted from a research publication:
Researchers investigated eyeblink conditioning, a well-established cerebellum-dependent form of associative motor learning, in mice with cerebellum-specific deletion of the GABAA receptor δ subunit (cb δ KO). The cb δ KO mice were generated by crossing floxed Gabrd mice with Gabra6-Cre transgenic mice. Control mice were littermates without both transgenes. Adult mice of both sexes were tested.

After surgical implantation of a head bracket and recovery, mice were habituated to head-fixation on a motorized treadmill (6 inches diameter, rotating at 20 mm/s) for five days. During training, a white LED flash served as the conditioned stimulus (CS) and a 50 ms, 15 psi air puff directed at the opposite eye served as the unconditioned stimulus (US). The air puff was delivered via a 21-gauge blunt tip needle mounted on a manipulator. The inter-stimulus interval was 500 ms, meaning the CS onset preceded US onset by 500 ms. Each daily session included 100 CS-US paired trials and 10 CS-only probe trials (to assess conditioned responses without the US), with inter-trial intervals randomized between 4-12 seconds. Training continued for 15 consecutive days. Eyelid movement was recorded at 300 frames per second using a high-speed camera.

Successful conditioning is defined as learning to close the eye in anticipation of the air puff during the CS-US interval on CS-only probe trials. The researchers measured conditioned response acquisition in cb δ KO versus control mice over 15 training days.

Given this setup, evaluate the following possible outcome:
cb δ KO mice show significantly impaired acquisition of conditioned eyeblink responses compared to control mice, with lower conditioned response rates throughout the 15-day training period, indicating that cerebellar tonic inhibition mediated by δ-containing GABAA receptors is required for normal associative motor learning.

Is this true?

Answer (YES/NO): NO